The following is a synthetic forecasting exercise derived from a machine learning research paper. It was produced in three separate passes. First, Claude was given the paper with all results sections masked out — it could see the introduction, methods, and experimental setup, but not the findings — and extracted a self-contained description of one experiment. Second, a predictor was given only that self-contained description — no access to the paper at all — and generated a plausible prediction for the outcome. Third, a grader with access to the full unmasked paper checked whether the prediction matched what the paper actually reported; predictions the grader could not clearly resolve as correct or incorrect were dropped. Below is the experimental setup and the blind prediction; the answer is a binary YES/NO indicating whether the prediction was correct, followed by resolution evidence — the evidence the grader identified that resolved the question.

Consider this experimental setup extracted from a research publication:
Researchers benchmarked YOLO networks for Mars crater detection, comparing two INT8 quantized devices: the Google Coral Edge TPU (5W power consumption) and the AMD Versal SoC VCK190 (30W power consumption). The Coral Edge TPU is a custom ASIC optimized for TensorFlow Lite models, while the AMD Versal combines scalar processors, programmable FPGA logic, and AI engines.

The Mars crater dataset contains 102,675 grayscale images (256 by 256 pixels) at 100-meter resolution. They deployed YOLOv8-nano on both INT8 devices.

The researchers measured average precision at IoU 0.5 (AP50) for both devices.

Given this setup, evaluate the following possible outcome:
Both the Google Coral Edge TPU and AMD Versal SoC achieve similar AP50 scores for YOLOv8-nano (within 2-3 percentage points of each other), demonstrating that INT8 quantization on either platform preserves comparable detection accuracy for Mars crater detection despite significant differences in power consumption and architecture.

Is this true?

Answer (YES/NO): NO